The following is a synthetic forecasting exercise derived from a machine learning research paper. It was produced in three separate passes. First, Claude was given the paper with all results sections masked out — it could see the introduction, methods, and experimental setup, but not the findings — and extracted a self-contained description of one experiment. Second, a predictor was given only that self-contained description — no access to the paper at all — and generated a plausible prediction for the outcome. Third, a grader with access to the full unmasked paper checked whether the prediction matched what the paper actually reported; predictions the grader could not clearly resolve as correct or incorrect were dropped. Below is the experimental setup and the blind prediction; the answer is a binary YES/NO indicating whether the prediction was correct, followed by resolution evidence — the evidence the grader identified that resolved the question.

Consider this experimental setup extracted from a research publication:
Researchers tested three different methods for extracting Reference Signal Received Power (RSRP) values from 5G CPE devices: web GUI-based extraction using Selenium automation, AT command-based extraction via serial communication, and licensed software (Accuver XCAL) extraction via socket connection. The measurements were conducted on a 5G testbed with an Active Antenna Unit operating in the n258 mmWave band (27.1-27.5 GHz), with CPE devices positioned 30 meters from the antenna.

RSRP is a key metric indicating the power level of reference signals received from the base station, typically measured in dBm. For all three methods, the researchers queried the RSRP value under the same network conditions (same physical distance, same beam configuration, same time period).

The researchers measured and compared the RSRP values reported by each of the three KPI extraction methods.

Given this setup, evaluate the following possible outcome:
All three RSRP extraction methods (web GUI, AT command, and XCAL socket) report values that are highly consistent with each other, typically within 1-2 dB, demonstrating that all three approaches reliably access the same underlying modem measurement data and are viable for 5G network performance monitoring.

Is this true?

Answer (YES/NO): NO